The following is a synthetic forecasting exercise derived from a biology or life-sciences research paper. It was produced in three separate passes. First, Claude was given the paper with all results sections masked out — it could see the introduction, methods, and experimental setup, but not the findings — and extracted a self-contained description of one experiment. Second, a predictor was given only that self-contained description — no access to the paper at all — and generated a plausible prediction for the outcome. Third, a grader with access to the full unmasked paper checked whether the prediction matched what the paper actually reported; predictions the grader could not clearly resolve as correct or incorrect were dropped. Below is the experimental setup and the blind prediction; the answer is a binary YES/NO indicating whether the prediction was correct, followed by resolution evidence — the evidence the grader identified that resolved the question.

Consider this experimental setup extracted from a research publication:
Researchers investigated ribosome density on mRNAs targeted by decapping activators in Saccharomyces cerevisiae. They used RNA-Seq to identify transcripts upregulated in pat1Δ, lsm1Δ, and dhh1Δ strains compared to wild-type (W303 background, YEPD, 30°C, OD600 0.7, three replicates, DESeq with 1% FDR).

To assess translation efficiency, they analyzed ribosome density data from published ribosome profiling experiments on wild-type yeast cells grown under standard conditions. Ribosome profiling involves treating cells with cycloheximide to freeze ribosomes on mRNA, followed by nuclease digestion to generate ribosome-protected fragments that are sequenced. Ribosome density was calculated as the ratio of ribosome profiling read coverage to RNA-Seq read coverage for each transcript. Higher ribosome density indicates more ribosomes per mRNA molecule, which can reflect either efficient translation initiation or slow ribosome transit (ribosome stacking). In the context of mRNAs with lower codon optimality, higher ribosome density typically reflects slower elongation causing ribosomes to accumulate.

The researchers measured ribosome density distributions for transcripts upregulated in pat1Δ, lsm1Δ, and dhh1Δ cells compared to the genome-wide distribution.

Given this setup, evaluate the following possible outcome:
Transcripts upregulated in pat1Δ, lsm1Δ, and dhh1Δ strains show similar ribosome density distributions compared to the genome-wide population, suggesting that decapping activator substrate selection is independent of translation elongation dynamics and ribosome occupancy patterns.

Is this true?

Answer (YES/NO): NO